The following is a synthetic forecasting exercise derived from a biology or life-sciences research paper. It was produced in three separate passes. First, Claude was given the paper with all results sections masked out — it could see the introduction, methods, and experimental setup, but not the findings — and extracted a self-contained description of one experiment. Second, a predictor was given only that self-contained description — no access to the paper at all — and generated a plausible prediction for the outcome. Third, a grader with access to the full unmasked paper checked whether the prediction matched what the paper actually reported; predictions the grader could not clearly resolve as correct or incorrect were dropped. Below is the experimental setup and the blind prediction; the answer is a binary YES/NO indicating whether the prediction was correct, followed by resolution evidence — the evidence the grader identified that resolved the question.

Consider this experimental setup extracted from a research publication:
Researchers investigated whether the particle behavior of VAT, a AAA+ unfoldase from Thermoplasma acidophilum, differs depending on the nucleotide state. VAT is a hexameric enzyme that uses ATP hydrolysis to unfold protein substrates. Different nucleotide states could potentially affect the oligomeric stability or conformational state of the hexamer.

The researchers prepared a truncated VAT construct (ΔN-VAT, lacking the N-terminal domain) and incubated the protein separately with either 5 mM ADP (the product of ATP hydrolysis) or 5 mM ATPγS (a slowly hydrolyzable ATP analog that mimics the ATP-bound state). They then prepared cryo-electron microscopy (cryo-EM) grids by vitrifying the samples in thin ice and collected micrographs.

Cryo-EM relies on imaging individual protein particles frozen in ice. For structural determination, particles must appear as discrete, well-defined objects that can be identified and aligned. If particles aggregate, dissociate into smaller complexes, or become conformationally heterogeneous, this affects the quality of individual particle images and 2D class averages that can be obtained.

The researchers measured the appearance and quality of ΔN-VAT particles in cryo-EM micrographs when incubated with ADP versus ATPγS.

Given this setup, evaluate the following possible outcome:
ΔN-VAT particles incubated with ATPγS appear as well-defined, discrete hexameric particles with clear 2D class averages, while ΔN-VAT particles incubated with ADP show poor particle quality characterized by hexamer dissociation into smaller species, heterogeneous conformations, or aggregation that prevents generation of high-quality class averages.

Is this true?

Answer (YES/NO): YES